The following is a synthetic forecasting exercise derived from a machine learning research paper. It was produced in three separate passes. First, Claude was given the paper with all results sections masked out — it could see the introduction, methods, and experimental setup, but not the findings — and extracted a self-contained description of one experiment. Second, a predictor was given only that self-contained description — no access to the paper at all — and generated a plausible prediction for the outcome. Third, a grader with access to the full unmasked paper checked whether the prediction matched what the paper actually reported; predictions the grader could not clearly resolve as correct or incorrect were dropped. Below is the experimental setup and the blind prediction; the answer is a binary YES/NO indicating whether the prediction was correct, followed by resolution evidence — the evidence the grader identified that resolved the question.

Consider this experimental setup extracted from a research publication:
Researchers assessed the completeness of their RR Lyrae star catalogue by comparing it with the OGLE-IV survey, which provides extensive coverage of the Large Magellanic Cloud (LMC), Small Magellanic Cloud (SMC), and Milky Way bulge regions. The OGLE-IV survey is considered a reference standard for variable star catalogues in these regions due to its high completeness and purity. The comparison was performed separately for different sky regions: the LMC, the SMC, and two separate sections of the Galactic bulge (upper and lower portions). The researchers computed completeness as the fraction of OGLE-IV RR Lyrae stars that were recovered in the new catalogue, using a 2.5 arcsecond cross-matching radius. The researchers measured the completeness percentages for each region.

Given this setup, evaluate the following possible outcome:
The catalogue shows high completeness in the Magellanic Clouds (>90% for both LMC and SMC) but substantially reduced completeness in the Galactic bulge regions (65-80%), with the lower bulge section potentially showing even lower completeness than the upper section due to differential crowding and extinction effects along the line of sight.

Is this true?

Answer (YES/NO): NO